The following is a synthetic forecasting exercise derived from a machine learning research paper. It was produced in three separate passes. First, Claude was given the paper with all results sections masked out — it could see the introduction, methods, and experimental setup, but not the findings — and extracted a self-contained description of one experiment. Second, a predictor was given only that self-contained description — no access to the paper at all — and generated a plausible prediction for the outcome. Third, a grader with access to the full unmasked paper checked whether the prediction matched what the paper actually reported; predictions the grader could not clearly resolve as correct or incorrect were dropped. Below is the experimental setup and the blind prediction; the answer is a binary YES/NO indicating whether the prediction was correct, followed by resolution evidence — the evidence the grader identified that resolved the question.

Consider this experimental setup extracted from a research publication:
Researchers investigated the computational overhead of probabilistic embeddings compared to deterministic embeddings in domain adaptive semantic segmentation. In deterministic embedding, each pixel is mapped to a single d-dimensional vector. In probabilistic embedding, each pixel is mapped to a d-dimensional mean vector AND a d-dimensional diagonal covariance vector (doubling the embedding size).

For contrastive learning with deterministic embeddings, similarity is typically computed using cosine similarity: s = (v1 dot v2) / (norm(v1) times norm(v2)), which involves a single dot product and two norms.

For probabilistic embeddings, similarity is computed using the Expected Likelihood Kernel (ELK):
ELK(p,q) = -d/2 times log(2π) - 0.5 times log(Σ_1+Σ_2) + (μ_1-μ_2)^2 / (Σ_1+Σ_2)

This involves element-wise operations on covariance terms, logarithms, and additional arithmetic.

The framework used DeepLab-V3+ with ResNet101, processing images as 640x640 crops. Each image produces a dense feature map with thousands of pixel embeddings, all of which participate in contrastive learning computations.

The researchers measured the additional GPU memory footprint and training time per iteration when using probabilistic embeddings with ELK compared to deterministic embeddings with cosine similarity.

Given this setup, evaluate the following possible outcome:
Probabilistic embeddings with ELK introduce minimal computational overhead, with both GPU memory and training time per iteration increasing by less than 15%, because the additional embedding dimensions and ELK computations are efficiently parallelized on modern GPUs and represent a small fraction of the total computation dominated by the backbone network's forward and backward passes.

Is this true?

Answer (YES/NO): NO